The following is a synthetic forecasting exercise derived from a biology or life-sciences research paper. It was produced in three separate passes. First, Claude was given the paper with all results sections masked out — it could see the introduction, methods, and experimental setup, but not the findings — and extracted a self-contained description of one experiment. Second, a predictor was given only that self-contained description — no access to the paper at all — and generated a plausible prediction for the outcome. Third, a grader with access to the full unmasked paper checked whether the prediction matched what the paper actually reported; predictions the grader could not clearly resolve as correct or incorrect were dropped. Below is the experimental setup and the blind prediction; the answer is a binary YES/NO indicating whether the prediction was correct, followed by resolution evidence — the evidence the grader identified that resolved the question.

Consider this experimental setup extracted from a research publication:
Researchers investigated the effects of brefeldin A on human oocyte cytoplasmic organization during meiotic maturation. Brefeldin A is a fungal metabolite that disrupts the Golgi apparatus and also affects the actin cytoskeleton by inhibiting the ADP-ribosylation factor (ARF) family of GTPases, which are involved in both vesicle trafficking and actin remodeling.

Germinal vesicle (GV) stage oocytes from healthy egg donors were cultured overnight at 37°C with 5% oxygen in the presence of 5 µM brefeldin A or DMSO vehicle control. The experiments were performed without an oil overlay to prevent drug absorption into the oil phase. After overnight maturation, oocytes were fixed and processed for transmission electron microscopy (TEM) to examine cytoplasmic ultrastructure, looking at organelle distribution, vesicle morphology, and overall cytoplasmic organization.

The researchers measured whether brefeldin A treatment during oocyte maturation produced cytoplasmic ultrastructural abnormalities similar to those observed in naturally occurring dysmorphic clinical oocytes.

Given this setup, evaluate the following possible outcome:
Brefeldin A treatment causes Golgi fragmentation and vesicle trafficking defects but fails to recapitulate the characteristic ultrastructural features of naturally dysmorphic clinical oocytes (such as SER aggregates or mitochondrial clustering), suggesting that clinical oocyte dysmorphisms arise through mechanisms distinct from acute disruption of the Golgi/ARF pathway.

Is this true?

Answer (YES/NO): YES